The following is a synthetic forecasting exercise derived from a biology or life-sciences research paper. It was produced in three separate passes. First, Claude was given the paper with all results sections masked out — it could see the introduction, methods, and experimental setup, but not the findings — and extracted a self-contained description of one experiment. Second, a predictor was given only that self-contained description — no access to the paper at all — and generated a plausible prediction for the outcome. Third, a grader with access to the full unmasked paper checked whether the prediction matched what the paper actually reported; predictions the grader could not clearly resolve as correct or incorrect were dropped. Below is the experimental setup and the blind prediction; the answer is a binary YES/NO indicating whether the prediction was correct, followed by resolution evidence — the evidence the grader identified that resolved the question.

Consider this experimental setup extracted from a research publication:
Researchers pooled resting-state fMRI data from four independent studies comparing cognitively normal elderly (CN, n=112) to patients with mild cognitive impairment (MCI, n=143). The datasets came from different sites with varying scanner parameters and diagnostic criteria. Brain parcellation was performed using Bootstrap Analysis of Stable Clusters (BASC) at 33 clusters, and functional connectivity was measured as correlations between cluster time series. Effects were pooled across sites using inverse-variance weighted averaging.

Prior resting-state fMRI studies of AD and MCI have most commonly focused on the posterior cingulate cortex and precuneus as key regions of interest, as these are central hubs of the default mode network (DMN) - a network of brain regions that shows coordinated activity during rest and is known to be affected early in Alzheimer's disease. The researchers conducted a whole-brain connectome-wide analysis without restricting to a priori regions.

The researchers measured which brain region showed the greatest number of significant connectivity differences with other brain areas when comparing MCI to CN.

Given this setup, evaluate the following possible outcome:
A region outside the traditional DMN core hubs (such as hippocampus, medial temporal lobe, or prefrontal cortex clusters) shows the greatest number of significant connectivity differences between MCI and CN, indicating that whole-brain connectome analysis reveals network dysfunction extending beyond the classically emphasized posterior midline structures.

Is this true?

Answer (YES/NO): YES